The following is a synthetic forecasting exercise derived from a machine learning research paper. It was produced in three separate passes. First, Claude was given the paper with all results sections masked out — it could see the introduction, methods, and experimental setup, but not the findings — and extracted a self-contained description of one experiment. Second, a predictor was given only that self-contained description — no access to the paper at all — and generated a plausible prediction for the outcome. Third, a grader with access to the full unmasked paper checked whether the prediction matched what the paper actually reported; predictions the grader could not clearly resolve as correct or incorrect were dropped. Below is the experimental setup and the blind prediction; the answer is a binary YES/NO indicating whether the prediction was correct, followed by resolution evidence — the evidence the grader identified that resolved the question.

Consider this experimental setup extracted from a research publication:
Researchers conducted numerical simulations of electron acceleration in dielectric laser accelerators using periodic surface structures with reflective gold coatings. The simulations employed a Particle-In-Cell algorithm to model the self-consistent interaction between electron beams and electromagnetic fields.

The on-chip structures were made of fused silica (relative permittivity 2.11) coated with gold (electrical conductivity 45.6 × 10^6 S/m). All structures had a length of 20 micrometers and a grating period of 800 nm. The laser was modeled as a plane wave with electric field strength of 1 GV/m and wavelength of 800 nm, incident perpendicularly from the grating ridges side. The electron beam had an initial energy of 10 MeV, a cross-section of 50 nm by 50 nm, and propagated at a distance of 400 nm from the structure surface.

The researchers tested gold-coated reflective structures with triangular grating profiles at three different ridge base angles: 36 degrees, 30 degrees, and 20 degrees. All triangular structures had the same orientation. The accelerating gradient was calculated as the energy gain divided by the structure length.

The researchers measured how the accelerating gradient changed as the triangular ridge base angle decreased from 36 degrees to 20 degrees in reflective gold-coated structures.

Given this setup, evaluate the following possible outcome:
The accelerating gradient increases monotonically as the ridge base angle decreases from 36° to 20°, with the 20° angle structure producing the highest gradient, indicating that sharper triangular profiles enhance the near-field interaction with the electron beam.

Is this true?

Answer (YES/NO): YES